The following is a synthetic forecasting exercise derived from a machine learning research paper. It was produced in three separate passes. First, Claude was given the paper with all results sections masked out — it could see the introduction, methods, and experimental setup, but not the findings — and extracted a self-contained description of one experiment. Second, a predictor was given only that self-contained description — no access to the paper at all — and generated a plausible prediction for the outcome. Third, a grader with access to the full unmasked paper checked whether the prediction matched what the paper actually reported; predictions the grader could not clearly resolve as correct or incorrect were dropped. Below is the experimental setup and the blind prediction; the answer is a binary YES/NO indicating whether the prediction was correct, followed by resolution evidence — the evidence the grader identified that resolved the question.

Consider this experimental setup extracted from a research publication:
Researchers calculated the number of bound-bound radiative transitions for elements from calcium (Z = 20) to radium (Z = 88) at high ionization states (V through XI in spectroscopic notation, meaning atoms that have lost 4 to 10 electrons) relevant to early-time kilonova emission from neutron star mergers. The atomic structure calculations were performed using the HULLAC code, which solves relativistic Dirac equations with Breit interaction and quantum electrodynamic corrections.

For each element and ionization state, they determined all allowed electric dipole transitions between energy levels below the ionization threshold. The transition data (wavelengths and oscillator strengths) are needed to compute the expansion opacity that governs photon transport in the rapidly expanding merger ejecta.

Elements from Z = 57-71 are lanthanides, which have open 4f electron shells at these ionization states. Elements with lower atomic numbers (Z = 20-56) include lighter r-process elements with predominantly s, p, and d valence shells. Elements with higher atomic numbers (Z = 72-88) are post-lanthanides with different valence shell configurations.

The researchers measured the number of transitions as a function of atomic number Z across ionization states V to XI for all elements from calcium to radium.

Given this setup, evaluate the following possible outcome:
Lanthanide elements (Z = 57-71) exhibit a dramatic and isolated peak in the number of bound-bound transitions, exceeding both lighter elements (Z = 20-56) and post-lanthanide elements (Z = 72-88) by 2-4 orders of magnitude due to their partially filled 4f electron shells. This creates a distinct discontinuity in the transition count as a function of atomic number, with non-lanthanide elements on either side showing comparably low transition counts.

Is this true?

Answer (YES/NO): NO